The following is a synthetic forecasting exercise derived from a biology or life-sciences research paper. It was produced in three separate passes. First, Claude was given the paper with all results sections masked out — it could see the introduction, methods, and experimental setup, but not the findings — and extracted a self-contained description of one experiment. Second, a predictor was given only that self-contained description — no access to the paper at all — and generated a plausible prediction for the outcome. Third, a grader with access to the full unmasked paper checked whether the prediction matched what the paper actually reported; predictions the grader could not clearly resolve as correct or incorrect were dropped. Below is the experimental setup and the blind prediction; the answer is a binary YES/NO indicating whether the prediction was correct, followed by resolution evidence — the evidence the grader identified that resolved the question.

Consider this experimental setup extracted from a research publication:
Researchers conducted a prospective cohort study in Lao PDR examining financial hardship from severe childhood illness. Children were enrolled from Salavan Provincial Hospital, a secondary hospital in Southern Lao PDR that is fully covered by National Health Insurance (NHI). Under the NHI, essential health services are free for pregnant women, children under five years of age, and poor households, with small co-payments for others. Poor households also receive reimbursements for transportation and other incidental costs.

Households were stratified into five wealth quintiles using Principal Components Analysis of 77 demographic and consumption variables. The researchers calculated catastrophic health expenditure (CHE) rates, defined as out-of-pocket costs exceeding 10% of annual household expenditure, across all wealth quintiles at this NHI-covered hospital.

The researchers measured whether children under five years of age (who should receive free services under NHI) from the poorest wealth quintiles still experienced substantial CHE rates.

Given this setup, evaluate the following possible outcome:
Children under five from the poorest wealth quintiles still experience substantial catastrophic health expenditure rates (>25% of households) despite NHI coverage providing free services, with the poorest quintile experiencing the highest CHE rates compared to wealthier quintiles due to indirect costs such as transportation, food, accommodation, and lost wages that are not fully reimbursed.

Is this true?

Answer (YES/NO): YES